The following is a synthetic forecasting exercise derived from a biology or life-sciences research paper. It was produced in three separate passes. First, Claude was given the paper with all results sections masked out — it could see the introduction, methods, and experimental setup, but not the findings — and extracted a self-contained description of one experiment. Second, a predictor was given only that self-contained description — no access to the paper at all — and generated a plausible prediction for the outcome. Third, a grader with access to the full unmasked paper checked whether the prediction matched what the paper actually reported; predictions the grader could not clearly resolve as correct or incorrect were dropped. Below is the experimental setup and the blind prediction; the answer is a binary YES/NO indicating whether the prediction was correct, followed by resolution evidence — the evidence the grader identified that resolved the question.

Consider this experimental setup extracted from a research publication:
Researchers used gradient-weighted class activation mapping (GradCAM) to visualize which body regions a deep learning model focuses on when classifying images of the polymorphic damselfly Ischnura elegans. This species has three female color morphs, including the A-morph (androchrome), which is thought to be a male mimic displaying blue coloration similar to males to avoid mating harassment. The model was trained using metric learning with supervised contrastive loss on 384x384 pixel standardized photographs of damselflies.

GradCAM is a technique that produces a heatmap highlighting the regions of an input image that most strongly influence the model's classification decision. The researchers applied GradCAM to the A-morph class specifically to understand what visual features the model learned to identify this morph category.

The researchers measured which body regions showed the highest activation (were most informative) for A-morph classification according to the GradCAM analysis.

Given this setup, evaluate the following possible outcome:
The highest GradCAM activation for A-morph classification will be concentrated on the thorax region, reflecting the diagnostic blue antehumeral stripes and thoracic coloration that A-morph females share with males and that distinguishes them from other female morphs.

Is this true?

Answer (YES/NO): NO